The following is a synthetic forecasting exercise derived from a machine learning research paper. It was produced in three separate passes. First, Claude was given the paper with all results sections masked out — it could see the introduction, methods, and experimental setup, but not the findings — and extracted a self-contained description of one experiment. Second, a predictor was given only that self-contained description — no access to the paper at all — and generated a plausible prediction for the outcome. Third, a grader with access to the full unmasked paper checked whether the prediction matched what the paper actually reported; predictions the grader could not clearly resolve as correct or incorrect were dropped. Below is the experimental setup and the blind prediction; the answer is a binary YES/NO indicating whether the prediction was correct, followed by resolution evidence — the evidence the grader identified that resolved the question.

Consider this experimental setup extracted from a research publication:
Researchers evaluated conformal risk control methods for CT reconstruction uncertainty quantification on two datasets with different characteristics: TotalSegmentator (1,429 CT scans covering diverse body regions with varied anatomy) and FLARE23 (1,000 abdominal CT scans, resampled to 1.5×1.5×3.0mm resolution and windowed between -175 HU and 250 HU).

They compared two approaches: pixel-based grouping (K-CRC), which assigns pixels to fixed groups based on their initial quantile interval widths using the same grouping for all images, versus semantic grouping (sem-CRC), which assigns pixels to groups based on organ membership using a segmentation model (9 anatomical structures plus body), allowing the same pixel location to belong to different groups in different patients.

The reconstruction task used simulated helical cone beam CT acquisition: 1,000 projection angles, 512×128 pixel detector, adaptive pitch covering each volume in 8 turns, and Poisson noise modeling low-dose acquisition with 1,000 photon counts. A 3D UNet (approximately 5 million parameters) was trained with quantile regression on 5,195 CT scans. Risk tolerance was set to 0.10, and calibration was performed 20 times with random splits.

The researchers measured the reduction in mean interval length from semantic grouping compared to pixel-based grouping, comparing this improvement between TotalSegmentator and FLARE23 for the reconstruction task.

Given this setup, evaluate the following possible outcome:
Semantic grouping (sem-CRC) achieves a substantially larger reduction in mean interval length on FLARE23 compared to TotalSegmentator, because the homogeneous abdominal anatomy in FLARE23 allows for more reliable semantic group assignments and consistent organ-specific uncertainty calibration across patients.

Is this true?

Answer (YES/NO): NO